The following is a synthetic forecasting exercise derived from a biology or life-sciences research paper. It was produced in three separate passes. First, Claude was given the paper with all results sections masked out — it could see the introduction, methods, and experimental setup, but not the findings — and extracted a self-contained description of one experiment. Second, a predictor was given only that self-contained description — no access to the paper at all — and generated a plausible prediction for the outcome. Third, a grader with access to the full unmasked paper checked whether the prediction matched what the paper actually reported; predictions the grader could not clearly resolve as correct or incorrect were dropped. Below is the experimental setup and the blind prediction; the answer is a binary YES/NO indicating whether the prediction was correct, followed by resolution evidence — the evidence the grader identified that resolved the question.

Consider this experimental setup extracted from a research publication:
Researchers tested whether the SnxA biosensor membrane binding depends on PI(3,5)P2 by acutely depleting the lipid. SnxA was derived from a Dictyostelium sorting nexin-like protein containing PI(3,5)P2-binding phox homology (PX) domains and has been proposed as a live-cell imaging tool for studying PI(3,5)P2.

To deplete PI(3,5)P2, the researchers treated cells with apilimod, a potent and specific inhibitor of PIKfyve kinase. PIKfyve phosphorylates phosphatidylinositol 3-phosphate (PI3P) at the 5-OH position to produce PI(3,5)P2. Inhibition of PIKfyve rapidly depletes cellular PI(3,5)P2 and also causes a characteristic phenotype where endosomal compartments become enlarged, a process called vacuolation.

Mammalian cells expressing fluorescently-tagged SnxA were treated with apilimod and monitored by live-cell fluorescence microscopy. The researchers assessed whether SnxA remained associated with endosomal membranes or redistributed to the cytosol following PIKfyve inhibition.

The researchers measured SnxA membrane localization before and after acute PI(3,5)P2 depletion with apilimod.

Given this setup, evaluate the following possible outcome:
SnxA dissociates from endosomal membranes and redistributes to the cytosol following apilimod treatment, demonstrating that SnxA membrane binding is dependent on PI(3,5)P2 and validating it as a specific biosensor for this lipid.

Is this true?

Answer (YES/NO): YES